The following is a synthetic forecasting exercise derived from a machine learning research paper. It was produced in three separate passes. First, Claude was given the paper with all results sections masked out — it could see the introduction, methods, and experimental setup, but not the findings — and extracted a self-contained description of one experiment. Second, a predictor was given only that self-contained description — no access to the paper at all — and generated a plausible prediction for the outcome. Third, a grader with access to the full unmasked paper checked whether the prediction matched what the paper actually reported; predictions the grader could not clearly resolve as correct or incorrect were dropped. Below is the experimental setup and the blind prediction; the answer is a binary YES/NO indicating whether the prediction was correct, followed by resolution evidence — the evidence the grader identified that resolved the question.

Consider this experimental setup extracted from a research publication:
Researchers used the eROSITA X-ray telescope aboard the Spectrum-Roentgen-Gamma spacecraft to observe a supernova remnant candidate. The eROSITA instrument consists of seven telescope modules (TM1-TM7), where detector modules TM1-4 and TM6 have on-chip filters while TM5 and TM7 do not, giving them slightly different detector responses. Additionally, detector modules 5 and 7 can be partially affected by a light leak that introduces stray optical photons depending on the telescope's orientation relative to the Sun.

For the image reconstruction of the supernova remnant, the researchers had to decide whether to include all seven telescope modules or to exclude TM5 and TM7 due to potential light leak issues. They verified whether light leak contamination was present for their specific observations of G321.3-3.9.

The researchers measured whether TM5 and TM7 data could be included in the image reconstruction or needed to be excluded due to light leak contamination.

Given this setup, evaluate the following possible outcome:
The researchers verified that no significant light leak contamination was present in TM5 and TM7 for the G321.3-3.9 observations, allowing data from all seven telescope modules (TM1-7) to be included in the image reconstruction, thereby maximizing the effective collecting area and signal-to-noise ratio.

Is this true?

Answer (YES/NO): YES